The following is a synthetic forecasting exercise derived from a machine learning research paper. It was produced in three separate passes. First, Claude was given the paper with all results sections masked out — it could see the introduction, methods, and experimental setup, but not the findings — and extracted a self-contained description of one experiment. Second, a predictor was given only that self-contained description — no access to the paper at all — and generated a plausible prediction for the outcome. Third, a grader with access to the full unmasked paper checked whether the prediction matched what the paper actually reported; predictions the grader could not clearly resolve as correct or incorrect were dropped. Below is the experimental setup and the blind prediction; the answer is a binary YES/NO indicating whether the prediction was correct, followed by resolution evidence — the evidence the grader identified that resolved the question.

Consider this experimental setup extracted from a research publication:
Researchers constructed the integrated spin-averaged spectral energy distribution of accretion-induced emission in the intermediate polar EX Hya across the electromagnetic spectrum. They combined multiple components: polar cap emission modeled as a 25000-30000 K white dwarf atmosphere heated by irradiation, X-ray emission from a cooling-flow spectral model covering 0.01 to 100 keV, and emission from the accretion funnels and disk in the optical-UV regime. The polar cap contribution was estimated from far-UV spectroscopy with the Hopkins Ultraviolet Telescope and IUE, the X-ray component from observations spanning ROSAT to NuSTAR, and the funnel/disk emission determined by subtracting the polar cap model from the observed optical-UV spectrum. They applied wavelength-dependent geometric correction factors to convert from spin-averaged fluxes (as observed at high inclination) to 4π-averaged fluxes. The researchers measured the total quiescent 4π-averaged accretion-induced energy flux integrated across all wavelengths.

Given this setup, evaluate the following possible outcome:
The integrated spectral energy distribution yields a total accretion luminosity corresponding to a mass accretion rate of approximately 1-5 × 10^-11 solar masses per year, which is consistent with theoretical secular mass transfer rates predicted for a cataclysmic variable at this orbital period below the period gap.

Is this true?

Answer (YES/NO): YES